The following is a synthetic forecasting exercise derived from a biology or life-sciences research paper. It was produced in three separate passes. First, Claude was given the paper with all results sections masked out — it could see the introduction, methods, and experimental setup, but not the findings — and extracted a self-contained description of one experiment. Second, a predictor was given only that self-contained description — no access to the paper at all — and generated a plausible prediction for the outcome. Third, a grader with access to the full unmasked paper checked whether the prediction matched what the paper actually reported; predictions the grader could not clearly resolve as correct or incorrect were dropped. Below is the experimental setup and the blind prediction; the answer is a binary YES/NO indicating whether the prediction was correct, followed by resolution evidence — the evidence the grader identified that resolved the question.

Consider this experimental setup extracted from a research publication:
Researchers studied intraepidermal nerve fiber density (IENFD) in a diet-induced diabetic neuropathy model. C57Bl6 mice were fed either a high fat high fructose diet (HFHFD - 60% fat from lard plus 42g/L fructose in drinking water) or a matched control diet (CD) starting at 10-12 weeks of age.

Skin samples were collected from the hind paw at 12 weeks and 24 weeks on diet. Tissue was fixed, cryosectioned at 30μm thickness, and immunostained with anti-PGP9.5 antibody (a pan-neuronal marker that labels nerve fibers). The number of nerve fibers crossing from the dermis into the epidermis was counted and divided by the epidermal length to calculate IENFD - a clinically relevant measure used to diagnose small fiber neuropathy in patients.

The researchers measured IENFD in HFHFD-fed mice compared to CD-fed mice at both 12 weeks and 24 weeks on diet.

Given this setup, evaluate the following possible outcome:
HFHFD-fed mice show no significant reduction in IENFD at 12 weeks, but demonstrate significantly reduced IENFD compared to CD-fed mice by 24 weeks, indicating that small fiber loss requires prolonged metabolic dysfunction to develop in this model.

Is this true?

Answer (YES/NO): YES